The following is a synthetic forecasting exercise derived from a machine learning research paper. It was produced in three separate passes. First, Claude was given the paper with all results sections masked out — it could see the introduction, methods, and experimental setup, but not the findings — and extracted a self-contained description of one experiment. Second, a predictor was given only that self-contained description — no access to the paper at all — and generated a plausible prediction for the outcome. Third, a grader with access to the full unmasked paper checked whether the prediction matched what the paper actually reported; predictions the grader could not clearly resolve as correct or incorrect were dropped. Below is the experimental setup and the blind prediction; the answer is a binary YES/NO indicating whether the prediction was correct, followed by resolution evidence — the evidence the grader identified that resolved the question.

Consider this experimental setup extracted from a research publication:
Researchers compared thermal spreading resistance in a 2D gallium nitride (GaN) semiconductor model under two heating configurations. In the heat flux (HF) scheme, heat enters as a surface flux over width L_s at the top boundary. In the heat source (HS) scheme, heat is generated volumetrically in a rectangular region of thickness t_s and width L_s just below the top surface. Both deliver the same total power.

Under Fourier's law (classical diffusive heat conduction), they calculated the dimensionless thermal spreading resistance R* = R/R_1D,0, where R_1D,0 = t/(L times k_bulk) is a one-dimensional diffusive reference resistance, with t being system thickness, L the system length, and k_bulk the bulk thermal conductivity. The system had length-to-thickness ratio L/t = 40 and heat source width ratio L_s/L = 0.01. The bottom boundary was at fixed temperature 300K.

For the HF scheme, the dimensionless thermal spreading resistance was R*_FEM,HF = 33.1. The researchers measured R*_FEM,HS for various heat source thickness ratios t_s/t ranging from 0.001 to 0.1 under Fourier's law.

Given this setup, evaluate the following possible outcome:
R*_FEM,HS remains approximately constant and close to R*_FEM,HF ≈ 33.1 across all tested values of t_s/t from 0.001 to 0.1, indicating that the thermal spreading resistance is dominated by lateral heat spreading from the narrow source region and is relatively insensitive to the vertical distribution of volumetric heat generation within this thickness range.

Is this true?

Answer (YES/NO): NO